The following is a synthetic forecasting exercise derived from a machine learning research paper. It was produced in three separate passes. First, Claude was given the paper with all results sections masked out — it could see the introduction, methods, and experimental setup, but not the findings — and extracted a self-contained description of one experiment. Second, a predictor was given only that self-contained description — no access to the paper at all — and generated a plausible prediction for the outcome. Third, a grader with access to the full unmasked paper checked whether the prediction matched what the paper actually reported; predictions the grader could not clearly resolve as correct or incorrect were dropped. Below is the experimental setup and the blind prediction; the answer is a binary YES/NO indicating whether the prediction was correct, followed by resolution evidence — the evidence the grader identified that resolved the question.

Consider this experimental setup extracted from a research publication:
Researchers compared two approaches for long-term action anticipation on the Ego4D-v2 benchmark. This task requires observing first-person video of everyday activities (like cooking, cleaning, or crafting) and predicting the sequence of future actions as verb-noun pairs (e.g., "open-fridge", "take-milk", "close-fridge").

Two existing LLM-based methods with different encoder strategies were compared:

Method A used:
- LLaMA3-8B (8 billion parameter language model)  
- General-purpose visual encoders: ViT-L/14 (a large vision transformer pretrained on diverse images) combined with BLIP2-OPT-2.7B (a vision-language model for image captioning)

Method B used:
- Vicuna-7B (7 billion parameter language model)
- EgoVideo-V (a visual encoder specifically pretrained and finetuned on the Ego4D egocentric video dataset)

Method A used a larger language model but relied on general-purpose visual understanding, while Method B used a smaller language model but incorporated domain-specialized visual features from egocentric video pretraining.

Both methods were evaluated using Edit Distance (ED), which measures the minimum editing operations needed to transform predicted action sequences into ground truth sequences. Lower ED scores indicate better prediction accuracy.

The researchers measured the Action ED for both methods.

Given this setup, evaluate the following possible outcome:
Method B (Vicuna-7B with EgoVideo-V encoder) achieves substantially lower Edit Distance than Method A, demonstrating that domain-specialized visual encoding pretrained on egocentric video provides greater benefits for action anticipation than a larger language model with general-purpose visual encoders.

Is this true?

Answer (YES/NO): NO